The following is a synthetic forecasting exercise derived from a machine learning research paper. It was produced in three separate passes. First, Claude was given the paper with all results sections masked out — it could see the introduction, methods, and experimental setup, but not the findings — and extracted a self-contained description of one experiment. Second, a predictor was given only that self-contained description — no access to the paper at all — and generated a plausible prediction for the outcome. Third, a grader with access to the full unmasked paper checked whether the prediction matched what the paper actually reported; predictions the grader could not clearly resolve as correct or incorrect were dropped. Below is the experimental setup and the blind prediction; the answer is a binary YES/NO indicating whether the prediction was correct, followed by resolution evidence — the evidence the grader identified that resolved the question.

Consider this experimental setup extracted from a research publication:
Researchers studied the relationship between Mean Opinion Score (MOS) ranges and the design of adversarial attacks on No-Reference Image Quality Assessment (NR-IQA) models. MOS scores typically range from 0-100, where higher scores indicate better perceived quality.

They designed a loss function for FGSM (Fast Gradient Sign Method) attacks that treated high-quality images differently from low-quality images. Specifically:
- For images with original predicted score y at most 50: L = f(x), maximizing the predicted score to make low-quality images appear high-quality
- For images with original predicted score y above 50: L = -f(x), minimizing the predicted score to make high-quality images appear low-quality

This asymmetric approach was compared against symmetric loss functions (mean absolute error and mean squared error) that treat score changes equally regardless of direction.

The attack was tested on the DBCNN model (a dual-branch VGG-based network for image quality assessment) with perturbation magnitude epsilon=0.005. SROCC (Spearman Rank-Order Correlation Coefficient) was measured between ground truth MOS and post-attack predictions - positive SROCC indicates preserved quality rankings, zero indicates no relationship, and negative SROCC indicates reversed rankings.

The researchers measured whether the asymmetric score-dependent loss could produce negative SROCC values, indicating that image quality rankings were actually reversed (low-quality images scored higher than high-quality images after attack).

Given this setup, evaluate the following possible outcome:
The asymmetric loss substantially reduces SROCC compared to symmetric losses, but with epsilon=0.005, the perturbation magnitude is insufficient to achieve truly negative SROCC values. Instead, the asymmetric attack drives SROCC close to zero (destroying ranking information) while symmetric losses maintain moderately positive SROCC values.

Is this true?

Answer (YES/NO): NO